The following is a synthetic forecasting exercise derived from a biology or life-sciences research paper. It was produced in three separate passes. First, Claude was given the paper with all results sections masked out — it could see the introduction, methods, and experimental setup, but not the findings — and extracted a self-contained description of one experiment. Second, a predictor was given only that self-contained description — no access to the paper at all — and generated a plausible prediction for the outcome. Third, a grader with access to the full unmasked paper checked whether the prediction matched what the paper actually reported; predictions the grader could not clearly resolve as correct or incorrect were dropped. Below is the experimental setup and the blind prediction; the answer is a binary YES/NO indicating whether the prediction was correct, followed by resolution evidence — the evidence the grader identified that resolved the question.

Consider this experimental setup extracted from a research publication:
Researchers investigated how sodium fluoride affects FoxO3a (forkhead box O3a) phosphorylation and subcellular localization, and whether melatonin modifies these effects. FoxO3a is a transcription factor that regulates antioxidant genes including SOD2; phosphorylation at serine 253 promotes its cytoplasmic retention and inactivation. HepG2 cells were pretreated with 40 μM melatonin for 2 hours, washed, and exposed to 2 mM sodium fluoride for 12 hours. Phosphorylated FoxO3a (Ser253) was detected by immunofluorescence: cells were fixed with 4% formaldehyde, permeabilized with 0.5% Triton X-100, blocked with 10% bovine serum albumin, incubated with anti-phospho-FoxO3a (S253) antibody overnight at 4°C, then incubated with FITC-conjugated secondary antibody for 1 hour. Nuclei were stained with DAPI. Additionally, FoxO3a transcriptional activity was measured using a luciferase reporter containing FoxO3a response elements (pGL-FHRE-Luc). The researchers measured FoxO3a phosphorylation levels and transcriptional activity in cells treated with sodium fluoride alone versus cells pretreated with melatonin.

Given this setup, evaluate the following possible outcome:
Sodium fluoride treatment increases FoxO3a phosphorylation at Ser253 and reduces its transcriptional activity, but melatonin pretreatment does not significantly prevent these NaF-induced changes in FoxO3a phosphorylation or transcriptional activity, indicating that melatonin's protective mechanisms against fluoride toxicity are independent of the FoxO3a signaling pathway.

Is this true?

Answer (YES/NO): NO